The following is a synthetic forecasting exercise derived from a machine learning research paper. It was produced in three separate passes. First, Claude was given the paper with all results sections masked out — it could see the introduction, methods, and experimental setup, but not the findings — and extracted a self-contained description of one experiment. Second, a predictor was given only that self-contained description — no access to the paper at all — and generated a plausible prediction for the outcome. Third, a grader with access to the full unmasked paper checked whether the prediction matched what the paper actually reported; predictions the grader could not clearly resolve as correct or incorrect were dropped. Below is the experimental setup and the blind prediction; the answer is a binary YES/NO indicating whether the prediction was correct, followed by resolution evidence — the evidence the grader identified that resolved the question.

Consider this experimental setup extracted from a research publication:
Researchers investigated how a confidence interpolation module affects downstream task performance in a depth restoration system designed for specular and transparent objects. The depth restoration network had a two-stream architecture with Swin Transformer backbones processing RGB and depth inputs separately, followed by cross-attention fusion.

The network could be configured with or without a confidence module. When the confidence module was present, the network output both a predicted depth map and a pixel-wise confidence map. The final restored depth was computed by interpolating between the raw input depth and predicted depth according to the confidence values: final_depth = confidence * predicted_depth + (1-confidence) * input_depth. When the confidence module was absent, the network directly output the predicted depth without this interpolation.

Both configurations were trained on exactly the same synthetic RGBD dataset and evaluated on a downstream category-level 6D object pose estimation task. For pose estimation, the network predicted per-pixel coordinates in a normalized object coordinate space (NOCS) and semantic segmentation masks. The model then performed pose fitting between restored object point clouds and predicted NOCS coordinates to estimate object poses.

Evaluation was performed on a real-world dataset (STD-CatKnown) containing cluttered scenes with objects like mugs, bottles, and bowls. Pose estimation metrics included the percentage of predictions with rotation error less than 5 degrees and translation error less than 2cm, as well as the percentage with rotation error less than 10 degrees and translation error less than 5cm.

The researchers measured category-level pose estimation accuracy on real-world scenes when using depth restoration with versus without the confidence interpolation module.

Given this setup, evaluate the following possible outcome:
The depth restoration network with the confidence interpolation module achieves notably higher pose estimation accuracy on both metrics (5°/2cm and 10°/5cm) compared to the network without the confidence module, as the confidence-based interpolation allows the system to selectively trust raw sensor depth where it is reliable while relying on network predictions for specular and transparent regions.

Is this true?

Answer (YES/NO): NO